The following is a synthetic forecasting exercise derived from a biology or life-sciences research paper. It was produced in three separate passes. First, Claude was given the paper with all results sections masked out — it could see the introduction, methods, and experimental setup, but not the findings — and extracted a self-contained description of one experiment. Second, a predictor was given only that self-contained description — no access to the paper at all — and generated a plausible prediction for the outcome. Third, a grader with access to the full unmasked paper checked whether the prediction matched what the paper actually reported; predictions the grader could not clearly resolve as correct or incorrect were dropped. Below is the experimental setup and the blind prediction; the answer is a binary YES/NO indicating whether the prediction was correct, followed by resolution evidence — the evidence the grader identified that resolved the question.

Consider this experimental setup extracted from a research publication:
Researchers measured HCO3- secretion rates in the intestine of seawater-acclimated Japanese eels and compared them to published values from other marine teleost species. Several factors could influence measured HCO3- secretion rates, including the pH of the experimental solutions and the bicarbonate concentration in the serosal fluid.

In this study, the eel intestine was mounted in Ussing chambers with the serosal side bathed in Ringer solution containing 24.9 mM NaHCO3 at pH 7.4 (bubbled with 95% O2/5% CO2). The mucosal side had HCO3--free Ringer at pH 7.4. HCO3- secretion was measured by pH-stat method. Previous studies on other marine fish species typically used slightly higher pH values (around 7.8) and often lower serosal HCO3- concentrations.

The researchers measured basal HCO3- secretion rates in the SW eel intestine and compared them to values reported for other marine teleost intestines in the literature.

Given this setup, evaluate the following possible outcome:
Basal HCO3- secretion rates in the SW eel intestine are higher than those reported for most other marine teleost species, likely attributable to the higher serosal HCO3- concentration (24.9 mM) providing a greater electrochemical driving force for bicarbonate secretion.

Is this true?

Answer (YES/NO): YES